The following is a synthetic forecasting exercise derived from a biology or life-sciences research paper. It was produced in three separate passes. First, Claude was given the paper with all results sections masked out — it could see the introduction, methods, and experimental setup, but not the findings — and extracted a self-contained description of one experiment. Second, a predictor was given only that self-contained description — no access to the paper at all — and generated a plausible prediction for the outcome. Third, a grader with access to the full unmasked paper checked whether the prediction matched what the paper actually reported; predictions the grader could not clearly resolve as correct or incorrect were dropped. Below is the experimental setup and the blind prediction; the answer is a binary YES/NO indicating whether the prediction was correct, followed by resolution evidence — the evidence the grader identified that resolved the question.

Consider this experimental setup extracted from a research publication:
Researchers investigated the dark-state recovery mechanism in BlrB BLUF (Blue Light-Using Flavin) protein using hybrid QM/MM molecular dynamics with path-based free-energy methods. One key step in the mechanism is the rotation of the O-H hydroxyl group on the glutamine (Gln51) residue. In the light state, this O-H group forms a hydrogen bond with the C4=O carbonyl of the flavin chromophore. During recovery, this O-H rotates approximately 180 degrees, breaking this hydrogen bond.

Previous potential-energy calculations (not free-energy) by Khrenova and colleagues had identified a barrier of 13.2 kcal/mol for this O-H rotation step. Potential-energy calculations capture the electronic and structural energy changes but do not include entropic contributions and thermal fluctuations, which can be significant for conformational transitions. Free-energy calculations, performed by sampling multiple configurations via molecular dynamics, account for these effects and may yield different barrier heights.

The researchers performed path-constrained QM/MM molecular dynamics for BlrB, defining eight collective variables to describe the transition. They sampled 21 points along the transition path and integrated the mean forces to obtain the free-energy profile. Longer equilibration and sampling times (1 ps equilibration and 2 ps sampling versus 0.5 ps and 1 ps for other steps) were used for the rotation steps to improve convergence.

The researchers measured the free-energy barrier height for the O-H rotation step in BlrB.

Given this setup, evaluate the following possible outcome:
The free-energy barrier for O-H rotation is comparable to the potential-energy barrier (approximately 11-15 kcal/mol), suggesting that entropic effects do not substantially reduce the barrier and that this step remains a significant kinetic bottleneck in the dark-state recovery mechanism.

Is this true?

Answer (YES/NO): YES